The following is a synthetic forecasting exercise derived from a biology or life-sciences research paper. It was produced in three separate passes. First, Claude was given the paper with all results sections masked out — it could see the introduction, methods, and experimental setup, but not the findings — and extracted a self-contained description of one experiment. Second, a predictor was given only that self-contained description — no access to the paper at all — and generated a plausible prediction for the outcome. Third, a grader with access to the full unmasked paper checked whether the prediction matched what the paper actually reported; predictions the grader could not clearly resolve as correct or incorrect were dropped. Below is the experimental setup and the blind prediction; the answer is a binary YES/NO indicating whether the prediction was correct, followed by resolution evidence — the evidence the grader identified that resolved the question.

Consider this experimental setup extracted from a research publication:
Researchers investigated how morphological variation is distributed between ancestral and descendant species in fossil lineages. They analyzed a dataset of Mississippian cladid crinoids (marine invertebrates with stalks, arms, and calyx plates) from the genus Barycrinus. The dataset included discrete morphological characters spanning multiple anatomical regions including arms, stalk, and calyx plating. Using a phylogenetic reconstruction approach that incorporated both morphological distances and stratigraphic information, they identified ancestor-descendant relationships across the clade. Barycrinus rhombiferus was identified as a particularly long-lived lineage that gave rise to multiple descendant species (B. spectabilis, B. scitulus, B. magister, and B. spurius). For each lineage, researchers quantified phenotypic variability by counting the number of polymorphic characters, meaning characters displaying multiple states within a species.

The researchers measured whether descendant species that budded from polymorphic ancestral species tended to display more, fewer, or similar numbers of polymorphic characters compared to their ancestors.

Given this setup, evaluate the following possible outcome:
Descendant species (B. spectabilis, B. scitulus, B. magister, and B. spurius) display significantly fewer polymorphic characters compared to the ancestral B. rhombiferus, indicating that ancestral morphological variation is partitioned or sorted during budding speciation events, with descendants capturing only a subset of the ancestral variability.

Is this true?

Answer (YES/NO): YES